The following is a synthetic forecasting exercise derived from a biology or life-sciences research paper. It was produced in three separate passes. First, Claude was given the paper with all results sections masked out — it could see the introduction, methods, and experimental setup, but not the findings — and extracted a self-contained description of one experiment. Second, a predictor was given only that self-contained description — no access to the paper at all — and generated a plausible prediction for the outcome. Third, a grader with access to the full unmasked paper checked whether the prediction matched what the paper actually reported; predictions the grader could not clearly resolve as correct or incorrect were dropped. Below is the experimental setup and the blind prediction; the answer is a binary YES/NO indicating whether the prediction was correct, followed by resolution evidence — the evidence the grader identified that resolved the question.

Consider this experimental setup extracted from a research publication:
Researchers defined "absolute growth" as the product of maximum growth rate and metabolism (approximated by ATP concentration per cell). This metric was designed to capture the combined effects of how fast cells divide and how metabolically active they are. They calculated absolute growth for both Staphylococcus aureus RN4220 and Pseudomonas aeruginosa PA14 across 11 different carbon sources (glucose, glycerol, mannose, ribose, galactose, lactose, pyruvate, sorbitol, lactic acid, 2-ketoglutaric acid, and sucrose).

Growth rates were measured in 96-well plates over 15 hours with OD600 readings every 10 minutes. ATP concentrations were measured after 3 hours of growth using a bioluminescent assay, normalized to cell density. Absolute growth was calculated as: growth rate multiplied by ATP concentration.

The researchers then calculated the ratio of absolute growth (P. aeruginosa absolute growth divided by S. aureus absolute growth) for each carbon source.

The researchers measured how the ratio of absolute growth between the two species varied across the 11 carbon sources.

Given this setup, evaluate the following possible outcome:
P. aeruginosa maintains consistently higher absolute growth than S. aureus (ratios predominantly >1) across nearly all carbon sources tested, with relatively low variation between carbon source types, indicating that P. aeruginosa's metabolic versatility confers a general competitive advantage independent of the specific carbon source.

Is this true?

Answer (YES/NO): NO